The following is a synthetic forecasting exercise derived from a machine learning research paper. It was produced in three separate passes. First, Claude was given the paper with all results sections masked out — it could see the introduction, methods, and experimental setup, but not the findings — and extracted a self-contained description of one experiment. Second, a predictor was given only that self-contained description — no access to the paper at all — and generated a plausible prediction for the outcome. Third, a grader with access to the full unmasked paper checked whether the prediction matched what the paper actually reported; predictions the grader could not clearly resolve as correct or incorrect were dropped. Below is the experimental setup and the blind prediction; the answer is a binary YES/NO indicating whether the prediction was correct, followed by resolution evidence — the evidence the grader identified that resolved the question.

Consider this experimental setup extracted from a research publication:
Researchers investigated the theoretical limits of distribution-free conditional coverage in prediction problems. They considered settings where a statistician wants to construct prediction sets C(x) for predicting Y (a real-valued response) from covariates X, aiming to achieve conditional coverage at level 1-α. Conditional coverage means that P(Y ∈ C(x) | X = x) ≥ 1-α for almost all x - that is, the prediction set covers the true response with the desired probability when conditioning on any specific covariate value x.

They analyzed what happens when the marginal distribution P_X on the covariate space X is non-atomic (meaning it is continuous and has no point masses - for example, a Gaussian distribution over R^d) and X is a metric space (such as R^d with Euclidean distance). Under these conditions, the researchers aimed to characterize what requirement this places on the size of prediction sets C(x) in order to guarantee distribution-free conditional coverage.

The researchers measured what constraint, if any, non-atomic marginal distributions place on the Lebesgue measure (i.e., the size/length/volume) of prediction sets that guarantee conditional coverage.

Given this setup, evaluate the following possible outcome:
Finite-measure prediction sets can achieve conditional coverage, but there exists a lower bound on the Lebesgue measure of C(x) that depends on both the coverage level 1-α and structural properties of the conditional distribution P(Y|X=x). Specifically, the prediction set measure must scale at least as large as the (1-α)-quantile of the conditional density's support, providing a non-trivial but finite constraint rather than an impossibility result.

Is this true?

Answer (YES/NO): NO